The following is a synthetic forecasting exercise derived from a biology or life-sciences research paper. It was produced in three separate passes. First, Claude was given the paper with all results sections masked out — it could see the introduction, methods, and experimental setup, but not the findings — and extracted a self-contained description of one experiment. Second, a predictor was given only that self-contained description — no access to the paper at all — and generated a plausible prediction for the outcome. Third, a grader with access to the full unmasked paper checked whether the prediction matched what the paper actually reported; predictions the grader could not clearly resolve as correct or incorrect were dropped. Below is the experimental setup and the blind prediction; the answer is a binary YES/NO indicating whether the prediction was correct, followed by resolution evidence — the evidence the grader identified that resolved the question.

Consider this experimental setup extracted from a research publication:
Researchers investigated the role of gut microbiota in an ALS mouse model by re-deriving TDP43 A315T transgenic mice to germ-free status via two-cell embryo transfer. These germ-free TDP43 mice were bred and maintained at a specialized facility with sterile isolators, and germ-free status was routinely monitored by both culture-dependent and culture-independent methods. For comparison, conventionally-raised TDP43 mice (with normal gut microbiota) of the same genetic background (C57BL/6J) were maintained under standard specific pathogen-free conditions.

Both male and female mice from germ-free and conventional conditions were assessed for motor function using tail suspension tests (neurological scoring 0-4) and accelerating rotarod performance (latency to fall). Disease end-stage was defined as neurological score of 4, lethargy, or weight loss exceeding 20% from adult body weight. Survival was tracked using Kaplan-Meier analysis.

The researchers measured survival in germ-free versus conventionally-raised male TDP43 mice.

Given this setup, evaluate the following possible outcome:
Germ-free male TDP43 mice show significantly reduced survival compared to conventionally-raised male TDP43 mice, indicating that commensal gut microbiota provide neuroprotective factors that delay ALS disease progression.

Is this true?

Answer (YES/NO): YES